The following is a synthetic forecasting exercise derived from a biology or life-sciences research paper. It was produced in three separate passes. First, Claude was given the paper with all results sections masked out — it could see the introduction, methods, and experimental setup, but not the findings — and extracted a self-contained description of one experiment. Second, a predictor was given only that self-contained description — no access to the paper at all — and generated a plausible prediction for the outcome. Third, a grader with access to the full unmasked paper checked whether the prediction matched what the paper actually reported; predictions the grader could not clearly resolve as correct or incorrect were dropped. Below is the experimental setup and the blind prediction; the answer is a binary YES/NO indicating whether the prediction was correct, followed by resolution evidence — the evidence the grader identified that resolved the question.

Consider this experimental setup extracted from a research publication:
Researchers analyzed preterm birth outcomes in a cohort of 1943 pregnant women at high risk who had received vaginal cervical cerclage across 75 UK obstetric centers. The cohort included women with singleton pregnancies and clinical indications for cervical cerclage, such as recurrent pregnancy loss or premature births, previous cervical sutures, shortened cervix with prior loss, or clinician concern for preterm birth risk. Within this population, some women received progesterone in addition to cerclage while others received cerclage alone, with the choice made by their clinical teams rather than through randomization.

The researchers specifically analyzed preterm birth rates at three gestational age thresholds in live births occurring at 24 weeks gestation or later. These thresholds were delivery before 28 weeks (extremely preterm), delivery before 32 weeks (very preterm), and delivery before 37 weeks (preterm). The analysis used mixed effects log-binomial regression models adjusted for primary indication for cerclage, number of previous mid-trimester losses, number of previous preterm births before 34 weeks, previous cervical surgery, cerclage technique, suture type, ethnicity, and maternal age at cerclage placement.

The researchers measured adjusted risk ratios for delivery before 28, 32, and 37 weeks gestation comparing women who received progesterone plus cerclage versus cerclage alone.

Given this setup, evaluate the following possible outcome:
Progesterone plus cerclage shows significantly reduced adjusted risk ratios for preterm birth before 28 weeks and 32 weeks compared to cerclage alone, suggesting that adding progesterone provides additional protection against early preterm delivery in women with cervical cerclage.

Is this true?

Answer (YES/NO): NO